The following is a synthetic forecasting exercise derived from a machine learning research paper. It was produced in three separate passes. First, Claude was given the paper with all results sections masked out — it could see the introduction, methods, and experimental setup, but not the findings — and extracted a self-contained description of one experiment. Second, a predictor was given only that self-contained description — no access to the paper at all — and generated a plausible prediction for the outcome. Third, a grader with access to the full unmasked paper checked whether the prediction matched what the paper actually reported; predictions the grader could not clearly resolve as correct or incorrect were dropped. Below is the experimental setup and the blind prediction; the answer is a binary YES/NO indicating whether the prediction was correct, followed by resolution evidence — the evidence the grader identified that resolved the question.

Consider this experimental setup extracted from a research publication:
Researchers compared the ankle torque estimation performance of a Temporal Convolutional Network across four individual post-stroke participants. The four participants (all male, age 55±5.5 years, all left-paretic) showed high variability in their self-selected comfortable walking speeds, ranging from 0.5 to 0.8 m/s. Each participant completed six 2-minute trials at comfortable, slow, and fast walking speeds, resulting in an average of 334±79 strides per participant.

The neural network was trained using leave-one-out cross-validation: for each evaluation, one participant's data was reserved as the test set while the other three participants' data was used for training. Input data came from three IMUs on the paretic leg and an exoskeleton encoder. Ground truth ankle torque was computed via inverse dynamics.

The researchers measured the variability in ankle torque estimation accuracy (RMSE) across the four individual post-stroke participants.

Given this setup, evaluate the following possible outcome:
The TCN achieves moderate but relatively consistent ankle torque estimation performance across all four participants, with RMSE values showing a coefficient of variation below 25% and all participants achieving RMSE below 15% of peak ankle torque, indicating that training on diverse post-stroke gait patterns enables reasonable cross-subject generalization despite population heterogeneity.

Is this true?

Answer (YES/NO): NO